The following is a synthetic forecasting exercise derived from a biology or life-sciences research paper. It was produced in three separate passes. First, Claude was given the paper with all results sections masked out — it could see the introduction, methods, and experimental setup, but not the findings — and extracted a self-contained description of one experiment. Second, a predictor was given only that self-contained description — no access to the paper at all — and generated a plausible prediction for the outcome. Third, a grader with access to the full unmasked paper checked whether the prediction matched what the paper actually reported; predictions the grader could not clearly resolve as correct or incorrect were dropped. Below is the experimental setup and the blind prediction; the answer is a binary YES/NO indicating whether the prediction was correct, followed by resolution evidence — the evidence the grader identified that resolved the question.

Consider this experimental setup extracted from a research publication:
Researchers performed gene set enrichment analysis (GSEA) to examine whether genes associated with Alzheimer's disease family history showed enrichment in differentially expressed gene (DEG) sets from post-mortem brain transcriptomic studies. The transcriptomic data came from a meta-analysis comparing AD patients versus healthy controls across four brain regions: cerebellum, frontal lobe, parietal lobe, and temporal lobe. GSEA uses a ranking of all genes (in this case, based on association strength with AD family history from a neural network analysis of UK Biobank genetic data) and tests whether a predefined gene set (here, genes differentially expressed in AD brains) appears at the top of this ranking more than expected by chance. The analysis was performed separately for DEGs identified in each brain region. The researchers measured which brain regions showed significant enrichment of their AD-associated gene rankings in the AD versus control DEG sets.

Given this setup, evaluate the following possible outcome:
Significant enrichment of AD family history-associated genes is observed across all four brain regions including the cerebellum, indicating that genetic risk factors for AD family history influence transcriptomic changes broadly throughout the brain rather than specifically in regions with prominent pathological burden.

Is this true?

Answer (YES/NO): YES